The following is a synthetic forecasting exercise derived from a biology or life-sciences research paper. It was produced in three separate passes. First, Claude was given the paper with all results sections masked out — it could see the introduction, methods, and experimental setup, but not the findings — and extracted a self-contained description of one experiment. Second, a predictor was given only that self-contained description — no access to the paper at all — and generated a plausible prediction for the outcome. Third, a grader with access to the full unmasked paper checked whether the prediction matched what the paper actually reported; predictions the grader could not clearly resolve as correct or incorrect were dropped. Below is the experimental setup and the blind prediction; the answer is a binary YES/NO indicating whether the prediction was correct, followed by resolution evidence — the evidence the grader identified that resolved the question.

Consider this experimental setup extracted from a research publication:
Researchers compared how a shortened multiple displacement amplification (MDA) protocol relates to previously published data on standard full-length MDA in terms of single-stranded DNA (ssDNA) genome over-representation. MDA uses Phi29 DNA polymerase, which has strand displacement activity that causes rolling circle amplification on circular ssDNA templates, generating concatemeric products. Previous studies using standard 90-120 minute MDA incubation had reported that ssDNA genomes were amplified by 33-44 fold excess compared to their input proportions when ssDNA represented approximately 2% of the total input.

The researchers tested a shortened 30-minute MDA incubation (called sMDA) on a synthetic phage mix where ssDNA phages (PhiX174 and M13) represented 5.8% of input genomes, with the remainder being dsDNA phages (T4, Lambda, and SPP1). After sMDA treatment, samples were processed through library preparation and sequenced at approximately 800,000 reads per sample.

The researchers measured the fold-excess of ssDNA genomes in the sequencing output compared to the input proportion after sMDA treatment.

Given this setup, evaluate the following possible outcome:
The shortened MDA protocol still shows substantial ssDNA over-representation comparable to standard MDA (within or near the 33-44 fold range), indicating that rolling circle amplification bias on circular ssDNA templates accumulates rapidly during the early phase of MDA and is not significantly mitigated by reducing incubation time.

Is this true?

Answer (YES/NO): NO